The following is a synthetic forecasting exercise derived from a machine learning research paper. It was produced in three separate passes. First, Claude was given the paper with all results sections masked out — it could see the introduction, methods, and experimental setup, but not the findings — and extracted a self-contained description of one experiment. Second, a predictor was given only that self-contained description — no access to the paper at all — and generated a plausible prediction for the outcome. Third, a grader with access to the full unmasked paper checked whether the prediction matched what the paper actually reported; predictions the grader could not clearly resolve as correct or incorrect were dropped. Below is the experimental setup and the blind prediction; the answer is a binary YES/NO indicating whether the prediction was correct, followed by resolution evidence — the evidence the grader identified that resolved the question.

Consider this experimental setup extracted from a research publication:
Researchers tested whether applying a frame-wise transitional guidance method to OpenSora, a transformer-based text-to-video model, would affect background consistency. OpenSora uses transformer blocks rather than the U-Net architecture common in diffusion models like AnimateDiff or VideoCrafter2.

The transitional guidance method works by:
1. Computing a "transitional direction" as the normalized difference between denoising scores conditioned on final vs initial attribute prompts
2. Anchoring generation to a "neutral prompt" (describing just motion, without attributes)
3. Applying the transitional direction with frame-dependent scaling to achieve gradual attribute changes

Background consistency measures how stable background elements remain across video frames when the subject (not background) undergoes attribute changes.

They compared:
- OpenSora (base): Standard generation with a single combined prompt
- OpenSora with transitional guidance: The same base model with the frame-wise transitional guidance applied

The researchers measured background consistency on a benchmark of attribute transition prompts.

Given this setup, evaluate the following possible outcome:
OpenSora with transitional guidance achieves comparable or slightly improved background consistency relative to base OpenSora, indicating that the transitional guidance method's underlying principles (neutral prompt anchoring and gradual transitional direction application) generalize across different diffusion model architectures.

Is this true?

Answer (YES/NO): NO